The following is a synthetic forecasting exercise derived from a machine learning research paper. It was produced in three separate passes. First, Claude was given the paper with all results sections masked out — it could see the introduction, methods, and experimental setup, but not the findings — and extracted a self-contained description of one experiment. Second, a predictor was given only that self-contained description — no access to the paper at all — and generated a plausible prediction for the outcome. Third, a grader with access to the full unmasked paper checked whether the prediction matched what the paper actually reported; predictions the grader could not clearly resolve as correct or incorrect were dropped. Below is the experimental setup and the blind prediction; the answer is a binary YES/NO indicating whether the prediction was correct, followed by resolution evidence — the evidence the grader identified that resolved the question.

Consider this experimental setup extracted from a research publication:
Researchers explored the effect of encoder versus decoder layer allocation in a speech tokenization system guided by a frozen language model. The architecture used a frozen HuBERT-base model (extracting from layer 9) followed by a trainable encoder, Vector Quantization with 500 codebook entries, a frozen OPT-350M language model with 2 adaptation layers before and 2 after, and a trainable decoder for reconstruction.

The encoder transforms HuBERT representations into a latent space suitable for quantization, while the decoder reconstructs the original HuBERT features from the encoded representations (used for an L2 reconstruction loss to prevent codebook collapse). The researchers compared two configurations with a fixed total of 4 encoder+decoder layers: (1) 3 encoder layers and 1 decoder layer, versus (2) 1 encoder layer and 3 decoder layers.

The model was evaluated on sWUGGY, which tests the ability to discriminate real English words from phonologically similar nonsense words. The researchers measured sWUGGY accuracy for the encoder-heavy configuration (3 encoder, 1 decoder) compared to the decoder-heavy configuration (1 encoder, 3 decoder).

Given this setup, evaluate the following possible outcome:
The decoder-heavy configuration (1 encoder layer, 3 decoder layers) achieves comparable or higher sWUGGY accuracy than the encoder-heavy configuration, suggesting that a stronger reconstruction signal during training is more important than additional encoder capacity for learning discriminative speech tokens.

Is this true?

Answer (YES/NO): NO